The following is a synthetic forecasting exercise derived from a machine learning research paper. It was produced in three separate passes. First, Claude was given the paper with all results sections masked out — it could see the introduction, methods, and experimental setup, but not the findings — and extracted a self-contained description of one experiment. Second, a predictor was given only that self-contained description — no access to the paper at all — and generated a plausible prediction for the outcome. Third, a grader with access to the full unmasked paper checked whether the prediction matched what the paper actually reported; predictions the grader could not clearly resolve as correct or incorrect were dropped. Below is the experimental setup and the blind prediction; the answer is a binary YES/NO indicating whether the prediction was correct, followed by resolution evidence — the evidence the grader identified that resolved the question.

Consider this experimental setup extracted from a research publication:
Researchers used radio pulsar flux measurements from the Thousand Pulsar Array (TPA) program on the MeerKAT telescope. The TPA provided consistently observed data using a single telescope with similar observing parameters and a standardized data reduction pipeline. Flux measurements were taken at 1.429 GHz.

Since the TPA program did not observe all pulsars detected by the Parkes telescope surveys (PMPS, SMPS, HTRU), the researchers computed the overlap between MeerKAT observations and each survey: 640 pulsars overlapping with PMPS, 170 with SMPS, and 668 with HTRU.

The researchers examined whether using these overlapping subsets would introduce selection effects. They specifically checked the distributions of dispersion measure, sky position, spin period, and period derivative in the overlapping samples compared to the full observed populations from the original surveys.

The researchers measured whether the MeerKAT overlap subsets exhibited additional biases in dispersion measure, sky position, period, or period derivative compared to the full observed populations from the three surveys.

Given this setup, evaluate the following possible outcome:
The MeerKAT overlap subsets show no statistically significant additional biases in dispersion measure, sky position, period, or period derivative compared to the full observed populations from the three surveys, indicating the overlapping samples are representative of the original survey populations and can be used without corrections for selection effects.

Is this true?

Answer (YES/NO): YES